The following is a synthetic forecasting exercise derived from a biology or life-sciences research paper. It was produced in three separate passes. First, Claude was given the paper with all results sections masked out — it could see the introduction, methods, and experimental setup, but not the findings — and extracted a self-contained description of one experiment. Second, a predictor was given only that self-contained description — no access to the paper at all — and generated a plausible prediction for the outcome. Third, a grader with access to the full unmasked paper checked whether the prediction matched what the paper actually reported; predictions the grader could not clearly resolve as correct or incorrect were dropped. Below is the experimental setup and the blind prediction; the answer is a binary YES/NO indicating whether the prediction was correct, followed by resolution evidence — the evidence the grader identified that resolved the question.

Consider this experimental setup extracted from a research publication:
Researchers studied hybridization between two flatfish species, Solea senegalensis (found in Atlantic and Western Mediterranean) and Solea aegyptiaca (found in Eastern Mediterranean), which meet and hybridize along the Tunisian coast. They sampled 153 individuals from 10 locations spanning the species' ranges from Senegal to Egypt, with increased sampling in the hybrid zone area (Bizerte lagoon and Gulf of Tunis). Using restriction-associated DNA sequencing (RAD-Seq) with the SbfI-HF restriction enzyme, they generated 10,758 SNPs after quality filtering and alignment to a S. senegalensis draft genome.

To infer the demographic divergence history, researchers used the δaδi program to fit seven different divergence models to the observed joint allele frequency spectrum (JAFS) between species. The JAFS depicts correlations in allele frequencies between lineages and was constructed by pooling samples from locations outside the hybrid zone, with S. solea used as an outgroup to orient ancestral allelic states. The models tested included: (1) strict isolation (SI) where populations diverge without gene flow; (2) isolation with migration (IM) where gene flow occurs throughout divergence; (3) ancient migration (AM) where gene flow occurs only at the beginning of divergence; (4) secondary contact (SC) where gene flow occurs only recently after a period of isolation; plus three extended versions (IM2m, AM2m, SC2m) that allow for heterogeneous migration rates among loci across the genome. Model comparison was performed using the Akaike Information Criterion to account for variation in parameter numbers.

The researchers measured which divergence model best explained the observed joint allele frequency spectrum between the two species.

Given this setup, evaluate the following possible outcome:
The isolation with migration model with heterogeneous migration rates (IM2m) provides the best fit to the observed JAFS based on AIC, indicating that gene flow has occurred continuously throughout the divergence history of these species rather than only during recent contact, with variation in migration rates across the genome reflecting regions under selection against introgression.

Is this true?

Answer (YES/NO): NO